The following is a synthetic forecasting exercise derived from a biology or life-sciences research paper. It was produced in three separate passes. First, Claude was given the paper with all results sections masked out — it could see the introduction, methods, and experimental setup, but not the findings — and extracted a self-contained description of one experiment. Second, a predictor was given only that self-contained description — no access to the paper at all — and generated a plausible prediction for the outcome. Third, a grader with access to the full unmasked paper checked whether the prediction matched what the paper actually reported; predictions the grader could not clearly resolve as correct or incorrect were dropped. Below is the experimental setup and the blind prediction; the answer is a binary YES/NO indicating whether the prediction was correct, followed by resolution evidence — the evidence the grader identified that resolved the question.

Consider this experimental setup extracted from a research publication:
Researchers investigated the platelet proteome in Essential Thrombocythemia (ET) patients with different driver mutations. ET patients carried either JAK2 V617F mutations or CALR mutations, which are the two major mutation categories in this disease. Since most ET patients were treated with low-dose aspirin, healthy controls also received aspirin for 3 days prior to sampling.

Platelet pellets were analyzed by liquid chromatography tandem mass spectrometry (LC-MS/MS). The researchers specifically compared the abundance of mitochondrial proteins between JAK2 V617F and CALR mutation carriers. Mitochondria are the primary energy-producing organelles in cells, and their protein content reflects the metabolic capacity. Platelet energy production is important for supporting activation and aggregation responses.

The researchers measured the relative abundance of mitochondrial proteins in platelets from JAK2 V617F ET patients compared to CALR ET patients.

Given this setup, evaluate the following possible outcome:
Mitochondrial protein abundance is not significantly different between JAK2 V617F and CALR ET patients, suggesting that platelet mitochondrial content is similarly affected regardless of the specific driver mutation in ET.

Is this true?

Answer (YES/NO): NO